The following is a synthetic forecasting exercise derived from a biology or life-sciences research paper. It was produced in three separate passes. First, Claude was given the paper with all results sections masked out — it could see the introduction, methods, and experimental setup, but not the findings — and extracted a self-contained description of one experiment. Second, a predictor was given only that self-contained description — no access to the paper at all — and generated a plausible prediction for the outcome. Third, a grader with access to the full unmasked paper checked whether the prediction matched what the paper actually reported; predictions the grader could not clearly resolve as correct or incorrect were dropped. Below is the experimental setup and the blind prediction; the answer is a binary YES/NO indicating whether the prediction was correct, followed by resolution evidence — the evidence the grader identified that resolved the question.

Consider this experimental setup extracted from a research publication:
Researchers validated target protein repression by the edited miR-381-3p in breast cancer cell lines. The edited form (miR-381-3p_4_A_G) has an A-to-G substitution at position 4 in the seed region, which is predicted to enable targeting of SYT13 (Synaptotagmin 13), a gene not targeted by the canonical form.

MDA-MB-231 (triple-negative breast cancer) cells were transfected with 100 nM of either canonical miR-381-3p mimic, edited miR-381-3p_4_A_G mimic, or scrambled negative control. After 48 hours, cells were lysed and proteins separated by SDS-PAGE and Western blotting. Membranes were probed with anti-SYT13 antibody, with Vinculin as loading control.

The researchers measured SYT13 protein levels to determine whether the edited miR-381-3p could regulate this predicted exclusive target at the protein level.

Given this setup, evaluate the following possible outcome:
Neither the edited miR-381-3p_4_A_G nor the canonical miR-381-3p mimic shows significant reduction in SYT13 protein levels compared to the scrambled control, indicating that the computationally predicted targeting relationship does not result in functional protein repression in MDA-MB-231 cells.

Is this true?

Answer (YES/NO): NO